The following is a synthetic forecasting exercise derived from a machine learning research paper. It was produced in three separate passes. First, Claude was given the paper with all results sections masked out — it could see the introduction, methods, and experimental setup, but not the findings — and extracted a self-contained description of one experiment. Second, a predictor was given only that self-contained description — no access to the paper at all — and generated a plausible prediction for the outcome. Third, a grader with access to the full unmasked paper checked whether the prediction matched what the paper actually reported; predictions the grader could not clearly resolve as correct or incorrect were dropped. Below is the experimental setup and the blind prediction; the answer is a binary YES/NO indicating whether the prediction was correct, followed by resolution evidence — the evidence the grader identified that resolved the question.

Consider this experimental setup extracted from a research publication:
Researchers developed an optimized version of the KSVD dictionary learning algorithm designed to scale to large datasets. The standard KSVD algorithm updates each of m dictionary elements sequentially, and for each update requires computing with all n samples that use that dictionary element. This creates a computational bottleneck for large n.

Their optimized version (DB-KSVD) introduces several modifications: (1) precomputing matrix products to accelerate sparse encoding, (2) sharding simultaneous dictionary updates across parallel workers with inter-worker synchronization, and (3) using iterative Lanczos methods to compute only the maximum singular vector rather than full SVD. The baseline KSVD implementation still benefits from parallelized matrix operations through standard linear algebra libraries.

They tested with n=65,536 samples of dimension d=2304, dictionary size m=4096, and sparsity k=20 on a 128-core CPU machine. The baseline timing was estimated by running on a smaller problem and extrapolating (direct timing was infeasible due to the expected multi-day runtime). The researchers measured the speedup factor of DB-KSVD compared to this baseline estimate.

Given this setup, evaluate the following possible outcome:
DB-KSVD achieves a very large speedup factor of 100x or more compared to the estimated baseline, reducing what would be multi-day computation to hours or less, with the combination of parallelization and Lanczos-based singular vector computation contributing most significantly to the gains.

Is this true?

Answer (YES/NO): YES